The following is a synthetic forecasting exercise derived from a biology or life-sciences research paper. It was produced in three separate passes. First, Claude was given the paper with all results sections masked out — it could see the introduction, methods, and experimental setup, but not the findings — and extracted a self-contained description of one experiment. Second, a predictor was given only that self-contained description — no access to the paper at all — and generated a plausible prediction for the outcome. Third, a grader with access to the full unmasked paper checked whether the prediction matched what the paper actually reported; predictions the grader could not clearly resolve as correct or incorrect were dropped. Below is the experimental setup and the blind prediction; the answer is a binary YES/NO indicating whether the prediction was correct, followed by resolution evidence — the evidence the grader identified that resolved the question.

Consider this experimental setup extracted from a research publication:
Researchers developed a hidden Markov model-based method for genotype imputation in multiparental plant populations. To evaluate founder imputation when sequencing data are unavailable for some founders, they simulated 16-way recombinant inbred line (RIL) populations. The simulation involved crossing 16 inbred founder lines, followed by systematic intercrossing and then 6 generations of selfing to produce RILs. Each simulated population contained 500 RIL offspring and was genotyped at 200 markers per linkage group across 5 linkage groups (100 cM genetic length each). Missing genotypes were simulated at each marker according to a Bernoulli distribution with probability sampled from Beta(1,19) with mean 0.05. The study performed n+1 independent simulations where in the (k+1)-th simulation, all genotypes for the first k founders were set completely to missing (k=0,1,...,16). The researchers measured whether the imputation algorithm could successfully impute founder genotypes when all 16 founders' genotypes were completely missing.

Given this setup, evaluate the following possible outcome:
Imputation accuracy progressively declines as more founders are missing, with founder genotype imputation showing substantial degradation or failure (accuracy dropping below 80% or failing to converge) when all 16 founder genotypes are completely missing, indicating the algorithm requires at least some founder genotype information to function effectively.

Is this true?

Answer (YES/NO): NO